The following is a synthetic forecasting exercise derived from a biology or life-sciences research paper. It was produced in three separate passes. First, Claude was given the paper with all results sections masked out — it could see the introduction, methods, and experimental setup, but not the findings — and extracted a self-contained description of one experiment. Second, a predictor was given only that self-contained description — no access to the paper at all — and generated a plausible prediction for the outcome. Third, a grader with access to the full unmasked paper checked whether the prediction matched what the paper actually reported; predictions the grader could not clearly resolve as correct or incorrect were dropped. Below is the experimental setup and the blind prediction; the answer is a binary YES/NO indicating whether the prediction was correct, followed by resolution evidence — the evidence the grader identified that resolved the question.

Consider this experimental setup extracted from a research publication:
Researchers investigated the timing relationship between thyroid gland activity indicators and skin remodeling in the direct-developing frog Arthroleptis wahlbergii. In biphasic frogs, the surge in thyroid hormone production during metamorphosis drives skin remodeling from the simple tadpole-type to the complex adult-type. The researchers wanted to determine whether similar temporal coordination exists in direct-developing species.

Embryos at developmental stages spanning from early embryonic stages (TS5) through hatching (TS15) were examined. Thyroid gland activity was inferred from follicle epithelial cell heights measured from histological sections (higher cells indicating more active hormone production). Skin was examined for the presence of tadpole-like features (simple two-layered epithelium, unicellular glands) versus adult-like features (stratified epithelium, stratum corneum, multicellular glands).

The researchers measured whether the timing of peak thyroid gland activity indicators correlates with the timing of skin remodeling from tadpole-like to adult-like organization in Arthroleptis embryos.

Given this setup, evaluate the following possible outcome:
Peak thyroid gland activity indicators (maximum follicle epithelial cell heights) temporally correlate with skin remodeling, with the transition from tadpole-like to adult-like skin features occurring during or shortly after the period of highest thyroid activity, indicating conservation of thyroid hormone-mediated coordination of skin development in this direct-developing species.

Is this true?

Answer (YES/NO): YES